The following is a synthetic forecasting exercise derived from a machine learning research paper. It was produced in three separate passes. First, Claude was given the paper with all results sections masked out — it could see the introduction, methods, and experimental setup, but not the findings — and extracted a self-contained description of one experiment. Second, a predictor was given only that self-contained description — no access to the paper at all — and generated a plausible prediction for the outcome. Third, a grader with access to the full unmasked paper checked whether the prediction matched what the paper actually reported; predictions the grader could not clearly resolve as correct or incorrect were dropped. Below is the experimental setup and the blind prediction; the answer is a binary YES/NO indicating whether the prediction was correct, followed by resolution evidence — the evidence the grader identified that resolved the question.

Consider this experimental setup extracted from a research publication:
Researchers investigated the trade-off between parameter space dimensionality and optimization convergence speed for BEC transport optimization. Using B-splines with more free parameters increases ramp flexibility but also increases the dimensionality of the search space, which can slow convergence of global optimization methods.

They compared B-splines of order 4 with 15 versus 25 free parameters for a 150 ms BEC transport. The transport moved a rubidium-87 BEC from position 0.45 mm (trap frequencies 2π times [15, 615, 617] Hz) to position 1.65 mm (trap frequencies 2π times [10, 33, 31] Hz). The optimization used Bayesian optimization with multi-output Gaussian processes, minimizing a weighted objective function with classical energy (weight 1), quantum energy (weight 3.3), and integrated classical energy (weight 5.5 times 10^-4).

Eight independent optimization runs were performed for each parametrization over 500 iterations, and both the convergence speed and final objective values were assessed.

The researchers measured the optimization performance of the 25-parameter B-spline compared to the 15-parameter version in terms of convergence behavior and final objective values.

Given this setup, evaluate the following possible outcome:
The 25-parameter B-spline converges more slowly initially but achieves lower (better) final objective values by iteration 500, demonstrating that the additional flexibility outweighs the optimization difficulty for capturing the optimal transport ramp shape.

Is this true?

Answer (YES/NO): NO